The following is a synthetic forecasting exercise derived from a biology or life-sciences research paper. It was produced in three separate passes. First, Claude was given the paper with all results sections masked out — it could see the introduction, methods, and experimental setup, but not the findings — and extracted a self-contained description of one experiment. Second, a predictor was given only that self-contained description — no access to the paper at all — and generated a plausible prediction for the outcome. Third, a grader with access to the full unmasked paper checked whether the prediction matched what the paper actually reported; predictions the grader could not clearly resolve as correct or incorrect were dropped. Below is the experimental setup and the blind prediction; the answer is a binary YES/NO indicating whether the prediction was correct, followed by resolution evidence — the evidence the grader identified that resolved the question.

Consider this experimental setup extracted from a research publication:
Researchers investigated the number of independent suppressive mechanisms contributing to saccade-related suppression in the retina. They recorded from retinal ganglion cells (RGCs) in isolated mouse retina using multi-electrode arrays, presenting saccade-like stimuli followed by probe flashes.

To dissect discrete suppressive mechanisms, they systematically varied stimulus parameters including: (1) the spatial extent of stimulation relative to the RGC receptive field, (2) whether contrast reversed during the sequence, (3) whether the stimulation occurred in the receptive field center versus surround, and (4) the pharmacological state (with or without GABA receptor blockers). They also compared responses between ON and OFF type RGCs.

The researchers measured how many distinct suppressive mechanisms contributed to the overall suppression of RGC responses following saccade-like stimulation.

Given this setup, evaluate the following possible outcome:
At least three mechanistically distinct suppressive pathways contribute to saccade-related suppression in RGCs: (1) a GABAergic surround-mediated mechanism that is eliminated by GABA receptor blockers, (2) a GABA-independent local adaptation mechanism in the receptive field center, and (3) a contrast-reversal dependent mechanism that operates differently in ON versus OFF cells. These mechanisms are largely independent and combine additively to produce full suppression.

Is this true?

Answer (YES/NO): NO